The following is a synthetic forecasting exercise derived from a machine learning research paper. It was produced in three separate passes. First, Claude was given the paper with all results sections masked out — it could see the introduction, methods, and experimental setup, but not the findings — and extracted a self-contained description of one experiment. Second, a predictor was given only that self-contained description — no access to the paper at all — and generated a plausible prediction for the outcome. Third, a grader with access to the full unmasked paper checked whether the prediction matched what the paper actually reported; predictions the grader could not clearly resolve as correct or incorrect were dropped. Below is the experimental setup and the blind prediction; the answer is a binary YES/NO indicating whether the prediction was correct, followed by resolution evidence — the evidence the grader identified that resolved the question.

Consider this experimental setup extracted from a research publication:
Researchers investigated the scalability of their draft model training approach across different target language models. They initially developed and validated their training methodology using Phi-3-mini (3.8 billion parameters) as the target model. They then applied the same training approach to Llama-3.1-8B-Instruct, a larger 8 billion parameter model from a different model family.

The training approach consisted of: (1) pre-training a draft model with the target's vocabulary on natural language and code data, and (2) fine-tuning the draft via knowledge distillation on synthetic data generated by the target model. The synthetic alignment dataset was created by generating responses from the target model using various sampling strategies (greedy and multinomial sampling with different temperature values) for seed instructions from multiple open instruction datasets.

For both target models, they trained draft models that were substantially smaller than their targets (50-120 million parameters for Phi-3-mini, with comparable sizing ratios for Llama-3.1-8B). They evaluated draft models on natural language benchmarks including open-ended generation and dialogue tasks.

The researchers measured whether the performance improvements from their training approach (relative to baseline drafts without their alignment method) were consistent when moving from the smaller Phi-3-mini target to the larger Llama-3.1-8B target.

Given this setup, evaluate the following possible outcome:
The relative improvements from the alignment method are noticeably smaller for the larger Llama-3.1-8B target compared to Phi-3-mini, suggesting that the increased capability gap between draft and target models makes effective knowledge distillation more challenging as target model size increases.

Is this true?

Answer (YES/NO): NO